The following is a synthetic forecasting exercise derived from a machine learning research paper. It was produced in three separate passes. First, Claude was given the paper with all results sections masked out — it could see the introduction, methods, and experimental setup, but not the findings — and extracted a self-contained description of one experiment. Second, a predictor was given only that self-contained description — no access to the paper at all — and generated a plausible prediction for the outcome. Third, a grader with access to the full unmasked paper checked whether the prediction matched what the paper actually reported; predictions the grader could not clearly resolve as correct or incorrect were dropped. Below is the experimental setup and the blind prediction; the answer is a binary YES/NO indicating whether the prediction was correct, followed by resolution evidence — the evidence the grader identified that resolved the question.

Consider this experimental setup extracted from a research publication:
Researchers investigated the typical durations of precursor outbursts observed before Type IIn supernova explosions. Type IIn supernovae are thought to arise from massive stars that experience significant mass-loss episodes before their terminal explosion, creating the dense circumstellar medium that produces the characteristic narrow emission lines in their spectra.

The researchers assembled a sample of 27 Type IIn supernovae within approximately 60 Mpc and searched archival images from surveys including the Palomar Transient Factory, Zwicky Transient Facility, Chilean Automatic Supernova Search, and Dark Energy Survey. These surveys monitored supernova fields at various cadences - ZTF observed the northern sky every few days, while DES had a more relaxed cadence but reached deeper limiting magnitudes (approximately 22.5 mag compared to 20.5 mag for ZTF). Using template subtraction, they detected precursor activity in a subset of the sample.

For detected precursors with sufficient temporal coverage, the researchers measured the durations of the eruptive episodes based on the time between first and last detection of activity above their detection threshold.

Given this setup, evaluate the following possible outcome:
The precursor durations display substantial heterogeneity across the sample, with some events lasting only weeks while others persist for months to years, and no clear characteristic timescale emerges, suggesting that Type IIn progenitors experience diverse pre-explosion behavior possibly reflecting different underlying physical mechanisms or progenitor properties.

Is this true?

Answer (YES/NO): YES